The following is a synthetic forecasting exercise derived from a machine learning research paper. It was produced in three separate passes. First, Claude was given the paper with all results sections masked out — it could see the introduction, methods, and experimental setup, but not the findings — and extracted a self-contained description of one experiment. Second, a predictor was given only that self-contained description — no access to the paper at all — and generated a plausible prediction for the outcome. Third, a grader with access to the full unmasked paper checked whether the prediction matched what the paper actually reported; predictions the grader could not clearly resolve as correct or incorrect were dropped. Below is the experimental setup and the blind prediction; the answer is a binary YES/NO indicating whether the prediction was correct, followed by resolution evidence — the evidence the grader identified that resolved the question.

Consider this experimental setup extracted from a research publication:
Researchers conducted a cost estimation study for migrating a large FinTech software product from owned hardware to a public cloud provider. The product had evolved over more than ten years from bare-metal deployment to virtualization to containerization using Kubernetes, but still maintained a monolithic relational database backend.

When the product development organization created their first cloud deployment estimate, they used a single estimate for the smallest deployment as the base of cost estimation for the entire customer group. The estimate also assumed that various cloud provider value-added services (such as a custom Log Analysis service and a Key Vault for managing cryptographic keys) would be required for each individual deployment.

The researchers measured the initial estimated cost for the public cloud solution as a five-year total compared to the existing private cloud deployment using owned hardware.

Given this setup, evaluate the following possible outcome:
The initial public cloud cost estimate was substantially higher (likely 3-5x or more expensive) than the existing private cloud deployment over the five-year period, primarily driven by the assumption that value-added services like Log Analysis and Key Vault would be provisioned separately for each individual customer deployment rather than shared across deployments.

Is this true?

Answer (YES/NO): YES